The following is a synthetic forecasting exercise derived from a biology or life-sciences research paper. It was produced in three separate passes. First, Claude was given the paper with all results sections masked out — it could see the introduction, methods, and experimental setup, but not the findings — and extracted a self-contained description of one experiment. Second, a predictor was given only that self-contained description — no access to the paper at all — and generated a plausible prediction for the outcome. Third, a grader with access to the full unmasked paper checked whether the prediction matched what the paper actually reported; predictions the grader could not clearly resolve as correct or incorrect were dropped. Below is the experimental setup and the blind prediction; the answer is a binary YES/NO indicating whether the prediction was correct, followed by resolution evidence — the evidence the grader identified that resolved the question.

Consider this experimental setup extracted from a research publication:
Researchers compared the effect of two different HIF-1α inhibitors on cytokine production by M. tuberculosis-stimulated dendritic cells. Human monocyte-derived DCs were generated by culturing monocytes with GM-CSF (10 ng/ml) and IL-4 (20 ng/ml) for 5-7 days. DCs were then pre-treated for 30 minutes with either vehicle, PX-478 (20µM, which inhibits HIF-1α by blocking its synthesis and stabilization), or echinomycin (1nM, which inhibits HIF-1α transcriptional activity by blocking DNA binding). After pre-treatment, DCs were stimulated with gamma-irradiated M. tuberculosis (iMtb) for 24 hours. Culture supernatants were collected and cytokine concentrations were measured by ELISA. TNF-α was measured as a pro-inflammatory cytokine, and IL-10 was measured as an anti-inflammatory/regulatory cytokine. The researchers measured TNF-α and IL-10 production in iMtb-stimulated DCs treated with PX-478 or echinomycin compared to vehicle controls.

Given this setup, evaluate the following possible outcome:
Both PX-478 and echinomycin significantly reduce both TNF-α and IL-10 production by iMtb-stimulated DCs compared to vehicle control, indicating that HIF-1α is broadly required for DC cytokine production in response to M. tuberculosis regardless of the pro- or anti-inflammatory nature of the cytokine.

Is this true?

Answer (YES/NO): NO